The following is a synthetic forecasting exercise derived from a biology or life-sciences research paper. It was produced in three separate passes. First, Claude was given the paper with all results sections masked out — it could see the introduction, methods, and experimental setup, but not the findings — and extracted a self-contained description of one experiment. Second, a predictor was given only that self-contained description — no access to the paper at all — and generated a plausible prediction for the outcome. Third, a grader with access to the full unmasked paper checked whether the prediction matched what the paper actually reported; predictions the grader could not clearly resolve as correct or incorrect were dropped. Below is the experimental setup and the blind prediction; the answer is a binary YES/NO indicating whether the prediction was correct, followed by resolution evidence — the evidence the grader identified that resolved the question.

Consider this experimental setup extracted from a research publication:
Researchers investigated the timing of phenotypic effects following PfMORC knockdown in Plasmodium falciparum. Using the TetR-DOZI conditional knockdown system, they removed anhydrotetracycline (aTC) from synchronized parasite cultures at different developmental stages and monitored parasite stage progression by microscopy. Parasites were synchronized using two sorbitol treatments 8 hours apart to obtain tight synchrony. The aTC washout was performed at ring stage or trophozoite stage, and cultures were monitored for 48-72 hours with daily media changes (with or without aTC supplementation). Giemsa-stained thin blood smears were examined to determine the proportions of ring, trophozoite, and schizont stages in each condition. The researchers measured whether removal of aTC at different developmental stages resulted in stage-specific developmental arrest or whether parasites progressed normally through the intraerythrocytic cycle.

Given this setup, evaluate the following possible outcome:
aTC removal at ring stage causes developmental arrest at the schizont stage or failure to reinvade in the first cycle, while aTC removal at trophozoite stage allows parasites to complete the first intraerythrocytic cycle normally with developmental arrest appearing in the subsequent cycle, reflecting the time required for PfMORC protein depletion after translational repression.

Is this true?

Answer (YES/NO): NO